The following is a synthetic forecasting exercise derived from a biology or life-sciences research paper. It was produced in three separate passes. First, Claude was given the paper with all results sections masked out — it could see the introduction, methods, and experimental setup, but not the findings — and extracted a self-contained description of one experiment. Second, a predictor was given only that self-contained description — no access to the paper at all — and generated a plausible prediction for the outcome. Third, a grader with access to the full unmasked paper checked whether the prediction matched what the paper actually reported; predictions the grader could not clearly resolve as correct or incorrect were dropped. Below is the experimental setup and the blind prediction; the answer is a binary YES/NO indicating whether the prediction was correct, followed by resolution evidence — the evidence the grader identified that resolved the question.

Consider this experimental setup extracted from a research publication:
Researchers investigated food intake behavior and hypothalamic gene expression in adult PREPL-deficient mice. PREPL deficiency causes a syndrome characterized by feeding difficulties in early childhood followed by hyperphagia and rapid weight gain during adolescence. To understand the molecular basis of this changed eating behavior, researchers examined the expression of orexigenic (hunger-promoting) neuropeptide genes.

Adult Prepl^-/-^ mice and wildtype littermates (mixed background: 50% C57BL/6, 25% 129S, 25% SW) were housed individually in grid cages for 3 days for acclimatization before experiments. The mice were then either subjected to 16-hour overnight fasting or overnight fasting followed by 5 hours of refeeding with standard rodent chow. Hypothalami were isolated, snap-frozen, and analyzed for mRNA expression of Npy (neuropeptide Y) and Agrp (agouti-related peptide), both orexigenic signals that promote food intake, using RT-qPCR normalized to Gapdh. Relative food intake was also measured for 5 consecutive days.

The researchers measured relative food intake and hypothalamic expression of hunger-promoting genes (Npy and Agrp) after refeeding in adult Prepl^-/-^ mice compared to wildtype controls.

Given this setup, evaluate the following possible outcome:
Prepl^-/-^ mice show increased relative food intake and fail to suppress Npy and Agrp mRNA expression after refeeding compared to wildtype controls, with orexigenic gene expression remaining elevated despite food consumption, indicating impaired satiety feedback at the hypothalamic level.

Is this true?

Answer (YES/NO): NO